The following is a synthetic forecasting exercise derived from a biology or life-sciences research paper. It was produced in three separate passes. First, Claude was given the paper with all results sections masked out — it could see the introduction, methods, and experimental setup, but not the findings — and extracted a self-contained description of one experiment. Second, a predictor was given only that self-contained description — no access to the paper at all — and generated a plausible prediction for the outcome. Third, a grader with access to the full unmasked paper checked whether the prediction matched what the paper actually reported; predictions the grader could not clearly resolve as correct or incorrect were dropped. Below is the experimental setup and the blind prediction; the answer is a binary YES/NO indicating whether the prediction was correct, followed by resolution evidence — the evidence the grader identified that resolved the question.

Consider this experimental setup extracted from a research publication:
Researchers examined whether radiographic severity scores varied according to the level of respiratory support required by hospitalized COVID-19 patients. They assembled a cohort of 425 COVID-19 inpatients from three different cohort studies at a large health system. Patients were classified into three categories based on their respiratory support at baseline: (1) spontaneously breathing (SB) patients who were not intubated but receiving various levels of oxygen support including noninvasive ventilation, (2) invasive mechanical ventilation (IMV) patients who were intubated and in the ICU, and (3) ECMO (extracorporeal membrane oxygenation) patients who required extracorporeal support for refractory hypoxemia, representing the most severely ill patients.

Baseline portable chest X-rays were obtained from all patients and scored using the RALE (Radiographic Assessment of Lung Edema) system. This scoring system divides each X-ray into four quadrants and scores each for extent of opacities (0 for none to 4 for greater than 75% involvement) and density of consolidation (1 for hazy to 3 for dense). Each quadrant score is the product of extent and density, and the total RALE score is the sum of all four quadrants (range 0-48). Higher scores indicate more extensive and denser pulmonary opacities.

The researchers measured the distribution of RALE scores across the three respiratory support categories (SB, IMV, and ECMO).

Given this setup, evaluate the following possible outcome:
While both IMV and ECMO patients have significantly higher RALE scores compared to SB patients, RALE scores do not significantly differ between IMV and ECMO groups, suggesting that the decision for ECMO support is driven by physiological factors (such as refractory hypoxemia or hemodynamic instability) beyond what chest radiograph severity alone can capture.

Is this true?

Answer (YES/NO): NO